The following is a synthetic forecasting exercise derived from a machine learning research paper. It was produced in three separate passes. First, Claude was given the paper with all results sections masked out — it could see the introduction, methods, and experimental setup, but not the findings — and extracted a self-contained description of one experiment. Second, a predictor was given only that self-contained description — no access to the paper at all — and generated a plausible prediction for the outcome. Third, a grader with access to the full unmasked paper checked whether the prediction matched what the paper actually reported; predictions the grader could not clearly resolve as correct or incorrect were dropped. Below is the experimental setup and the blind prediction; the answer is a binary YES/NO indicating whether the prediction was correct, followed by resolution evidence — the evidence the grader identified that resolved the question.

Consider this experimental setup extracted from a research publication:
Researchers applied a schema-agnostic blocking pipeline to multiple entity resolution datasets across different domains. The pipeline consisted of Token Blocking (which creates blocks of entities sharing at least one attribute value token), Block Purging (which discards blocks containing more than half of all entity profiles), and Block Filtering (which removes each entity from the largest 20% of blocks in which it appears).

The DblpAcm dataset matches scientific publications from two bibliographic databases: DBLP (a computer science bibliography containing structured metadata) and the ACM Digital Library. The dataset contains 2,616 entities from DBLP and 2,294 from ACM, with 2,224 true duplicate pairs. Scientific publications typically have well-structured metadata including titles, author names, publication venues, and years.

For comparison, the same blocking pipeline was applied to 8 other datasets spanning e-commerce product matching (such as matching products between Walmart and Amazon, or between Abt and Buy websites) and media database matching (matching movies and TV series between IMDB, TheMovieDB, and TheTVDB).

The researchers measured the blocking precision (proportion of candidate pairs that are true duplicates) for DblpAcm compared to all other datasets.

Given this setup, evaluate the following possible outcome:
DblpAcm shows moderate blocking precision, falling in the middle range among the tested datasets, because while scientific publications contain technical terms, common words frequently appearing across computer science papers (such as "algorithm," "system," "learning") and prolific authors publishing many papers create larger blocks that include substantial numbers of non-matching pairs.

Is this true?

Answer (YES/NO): NO